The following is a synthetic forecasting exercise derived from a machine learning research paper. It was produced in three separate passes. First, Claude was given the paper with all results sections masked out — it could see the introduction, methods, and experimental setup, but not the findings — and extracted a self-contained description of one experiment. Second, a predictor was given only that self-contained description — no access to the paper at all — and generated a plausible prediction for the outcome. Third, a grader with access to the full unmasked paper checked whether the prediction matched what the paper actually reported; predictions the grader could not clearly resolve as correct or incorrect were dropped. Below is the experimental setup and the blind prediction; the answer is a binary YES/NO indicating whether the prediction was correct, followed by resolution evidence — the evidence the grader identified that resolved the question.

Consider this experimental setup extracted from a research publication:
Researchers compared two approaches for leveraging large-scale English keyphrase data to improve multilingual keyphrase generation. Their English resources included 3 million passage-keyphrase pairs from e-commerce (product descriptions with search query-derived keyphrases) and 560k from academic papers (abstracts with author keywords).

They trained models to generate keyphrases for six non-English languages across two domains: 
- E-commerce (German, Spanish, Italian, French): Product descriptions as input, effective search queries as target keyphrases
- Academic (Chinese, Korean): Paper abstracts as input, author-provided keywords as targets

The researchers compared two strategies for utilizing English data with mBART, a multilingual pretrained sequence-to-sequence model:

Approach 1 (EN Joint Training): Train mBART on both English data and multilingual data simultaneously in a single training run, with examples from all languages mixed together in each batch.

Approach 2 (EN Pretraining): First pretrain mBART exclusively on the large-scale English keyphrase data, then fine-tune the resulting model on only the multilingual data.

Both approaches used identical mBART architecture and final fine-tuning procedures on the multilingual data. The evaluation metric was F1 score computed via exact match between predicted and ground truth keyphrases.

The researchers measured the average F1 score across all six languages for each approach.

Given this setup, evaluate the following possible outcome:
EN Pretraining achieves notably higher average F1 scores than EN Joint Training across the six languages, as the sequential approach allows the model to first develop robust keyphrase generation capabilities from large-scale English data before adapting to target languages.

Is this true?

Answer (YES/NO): NO